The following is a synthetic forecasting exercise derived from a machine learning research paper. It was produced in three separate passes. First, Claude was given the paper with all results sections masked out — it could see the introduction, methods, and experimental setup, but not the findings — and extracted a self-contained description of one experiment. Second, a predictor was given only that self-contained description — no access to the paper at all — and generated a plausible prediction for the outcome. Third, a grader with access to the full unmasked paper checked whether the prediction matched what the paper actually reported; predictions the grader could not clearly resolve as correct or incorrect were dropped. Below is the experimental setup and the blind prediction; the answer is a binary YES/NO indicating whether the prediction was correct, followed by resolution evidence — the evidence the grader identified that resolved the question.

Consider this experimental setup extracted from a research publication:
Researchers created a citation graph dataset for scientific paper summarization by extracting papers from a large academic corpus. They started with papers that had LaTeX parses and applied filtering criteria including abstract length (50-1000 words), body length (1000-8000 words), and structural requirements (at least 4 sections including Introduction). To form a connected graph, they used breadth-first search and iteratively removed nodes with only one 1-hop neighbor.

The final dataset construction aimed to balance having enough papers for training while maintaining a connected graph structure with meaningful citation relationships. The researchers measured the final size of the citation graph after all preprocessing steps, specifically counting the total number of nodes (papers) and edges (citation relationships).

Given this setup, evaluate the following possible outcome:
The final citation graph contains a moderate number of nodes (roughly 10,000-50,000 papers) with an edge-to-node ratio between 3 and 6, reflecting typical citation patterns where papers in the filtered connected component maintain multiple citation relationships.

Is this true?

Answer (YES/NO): NO